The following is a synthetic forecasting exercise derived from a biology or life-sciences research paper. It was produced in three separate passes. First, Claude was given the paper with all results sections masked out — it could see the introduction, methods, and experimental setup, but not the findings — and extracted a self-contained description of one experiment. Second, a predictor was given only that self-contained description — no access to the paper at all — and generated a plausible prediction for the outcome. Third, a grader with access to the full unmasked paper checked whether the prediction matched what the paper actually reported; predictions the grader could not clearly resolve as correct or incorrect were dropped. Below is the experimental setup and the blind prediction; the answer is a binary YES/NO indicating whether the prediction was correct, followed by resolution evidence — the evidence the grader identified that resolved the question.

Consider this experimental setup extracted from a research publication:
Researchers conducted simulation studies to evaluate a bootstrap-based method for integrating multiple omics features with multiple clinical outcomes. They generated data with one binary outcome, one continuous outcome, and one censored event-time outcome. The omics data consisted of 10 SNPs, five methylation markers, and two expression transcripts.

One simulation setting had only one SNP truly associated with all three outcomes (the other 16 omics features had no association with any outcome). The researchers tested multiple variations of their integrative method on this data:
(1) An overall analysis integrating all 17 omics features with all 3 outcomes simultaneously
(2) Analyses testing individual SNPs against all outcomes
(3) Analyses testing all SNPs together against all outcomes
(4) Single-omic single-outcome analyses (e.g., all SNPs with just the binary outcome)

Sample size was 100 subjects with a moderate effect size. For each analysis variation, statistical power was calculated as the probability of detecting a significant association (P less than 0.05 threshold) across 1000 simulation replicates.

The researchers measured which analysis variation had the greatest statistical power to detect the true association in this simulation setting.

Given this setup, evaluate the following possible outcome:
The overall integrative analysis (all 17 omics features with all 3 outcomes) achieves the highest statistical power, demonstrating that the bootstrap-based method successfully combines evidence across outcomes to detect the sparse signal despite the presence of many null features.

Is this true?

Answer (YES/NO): NO